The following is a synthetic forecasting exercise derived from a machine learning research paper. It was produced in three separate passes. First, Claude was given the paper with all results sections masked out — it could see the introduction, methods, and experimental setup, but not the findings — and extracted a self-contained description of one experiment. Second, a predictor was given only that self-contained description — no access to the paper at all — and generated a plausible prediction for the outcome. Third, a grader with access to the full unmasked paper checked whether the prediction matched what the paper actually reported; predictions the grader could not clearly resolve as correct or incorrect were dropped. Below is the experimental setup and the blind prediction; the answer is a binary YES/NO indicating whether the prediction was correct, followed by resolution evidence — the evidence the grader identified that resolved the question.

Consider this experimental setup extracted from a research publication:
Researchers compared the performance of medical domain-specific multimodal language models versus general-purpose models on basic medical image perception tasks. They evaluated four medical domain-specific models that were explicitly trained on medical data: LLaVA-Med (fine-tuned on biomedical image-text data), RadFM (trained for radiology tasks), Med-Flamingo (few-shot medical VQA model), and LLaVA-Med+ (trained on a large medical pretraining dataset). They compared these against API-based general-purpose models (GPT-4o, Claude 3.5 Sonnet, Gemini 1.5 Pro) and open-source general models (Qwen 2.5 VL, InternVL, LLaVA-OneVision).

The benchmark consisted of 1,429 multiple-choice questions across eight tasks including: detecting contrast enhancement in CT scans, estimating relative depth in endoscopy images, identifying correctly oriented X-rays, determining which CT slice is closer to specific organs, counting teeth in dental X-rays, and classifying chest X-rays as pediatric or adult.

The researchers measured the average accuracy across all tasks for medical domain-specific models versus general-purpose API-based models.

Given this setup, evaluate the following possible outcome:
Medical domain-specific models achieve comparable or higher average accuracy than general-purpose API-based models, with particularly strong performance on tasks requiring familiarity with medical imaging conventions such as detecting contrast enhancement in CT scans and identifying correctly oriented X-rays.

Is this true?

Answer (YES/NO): NO